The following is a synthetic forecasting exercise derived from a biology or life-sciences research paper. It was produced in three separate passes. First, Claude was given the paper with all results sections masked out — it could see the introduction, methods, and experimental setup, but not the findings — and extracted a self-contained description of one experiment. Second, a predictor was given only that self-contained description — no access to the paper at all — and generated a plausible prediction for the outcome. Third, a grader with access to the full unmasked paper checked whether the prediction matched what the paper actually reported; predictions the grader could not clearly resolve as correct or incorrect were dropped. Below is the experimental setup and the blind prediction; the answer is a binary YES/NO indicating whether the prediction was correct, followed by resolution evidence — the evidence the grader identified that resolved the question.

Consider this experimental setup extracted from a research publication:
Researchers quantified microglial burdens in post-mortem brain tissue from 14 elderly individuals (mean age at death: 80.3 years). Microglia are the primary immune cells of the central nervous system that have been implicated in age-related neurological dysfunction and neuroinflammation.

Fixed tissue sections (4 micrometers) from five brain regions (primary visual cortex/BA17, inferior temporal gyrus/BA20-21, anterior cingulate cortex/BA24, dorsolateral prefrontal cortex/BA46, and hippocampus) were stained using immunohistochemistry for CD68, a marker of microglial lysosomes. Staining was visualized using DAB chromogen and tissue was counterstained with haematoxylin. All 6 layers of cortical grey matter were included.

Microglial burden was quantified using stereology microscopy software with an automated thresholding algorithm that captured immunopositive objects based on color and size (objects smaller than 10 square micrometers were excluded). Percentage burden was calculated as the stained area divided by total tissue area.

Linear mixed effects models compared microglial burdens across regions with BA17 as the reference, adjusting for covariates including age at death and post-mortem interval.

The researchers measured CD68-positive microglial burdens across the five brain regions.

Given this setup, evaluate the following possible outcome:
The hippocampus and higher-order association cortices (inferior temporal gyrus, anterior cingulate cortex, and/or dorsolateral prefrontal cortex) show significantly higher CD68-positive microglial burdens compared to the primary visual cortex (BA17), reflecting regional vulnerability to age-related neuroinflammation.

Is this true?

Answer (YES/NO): NO